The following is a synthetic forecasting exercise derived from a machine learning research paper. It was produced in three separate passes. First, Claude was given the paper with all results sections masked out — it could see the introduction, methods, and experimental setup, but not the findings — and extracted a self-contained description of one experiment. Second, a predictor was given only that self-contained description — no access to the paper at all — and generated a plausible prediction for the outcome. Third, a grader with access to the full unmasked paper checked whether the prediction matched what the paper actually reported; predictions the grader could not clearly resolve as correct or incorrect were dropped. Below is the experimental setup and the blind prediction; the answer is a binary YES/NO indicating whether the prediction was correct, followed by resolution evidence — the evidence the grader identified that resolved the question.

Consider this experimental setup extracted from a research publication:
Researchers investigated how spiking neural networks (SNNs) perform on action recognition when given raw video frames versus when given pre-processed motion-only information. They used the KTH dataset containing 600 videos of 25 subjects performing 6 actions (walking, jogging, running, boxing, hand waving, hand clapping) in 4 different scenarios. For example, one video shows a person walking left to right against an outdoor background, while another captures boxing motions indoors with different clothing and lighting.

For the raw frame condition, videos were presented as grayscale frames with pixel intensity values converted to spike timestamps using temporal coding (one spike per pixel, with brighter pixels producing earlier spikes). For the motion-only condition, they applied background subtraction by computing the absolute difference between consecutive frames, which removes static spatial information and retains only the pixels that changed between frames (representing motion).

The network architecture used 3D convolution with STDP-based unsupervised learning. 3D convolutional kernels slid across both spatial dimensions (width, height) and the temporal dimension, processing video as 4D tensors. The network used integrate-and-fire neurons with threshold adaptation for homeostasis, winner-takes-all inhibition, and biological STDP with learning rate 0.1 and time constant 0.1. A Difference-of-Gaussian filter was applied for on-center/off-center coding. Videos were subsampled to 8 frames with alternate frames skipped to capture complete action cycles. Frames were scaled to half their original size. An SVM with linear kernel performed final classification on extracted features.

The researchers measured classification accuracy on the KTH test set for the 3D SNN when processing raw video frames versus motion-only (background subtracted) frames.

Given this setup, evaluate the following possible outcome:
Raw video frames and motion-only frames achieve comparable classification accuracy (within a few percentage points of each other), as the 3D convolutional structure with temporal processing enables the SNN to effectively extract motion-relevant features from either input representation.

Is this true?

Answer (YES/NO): NO